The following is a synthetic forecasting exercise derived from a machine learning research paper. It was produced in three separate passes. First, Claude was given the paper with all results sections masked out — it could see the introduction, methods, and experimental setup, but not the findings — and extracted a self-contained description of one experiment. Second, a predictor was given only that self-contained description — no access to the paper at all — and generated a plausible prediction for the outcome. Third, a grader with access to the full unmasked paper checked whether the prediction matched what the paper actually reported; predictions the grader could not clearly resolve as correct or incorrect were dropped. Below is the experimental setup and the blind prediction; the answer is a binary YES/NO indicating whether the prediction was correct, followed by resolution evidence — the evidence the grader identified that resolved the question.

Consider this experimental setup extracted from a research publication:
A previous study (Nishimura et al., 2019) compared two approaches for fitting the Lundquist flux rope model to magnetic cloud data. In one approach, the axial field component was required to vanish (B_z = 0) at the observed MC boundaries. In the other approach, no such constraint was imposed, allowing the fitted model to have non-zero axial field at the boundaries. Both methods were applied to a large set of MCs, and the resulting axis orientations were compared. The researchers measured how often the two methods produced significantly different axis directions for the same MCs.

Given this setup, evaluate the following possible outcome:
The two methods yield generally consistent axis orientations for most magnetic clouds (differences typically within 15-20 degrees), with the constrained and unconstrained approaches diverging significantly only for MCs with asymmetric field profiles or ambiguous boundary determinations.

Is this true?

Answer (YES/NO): NO